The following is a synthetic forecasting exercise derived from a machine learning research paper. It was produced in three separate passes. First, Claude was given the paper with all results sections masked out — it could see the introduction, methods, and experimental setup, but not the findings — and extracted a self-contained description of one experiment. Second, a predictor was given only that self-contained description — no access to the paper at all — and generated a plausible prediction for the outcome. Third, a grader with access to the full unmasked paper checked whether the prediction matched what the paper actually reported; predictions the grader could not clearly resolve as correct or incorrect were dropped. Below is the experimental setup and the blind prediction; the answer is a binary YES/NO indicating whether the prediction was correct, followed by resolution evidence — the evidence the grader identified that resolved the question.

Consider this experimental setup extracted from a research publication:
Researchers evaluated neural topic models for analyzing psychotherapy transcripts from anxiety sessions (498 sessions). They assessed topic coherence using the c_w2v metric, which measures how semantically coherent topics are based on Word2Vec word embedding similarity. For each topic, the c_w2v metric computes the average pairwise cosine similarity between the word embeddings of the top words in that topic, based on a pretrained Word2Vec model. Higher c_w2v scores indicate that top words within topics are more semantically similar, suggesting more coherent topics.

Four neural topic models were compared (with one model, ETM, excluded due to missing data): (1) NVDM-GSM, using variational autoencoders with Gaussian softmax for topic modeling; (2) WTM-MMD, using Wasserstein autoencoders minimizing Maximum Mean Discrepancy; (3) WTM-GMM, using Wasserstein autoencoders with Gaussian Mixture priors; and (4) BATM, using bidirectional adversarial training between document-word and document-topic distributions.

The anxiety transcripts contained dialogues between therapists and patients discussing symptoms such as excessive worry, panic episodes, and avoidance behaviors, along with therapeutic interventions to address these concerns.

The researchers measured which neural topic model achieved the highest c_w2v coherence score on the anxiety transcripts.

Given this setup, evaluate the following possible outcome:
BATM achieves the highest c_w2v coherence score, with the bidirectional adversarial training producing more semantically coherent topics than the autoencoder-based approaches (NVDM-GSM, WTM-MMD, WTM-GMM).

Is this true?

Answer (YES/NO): NO